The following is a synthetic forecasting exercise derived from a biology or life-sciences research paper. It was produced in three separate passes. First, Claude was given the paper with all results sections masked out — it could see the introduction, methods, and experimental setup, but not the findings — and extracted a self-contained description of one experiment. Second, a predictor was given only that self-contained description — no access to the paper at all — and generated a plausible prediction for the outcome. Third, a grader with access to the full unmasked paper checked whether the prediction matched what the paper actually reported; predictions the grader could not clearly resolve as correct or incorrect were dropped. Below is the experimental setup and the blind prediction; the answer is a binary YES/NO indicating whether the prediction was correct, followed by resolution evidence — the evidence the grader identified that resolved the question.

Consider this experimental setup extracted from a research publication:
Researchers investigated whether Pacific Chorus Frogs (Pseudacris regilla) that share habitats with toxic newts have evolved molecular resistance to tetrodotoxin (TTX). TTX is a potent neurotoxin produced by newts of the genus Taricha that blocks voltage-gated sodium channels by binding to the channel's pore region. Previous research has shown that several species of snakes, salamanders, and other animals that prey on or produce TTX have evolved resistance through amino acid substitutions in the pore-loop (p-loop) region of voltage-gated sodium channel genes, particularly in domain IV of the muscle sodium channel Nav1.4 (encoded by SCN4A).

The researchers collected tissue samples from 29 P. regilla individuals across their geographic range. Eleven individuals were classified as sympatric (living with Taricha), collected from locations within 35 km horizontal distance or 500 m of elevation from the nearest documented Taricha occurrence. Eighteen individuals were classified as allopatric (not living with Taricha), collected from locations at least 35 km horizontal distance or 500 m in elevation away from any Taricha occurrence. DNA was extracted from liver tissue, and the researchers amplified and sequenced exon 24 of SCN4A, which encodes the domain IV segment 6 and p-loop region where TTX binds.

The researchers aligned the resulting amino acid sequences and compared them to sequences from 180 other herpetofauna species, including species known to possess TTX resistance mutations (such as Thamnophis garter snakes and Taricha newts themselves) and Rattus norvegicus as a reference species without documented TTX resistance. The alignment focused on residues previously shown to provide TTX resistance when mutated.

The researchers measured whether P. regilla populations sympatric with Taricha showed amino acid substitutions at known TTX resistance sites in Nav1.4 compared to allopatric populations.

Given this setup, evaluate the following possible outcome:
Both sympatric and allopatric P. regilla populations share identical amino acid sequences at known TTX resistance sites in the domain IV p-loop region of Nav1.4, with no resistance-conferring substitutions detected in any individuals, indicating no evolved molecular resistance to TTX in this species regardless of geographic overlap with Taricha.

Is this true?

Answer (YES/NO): YES